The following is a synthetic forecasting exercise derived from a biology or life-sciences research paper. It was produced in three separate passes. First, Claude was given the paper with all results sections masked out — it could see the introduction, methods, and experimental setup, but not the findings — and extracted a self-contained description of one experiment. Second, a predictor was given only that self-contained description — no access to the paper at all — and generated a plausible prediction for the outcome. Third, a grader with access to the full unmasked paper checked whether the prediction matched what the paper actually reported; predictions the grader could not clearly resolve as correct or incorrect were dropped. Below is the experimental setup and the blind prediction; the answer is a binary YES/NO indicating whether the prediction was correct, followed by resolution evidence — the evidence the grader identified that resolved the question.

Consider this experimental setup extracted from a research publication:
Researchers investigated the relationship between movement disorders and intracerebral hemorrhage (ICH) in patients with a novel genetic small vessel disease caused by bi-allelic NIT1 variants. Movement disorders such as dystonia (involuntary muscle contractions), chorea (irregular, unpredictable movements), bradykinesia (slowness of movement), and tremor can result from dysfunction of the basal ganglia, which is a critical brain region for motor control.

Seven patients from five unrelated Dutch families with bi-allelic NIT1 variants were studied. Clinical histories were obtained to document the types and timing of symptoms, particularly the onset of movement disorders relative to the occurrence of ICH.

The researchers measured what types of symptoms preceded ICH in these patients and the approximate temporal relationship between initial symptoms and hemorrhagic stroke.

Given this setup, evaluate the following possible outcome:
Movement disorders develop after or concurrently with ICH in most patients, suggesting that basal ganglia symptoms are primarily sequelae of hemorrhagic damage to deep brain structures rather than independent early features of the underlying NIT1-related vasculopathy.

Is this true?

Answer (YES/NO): NO